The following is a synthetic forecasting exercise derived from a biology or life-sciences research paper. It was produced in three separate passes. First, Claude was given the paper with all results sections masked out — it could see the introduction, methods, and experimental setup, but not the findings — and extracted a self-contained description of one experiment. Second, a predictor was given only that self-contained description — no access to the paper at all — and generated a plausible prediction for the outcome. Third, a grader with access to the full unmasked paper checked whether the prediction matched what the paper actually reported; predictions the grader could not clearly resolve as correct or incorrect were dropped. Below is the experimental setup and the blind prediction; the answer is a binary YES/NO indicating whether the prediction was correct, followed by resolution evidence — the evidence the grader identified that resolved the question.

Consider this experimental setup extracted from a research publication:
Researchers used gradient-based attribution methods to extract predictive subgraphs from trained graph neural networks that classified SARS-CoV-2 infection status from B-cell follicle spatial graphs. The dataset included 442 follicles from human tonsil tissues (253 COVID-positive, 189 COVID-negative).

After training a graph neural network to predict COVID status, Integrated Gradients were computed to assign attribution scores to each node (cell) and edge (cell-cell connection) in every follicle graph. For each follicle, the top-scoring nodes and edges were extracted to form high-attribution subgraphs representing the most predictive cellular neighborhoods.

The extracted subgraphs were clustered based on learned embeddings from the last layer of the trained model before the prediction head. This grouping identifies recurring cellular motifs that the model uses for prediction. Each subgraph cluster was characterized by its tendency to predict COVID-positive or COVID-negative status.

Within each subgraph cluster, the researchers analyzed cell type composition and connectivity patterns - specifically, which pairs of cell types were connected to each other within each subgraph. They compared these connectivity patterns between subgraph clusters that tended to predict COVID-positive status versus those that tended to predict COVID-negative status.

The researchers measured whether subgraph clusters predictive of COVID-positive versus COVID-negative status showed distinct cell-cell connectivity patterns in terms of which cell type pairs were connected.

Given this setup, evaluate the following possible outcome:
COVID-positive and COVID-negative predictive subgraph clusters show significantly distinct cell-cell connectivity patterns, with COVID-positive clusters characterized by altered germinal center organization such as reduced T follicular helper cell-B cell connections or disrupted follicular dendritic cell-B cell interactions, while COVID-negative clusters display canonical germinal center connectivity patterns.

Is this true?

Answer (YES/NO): NO